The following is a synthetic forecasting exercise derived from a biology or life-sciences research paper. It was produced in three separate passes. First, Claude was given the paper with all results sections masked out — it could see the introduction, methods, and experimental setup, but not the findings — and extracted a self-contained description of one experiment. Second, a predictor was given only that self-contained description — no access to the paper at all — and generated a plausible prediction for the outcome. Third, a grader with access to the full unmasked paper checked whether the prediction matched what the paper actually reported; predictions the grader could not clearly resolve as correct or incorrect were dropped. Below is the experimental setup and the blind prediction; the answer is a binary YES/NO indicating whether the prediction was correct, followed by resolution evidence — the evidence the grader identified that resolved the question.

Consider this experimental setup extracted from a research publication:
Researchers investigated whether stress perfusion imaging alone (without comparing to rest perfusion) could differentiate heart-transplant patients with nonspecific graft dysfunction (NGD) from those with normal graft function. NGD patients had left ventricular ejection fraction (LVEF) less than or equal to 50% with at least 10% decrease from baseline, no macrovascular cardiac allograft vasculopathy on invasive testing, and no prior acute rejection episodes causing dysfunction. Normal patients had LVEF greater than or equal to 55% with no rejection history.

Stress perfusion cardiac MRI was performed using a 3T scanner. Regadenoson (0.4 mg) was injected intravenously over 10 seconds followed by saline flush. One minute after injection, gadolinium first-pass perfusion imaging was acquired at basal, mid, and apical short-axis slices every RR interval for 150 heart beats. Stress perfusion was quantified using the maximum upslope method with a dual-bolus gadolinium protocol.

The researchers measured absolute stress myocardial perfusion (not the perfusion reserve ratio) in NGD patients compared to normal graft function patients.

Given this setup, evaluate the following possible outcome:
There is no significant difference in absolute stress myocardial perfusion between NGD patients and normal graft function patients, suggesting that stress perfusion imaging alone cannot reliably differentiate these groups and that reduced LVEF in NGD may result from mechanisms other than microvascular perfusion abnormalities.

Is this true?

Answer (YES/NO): NO